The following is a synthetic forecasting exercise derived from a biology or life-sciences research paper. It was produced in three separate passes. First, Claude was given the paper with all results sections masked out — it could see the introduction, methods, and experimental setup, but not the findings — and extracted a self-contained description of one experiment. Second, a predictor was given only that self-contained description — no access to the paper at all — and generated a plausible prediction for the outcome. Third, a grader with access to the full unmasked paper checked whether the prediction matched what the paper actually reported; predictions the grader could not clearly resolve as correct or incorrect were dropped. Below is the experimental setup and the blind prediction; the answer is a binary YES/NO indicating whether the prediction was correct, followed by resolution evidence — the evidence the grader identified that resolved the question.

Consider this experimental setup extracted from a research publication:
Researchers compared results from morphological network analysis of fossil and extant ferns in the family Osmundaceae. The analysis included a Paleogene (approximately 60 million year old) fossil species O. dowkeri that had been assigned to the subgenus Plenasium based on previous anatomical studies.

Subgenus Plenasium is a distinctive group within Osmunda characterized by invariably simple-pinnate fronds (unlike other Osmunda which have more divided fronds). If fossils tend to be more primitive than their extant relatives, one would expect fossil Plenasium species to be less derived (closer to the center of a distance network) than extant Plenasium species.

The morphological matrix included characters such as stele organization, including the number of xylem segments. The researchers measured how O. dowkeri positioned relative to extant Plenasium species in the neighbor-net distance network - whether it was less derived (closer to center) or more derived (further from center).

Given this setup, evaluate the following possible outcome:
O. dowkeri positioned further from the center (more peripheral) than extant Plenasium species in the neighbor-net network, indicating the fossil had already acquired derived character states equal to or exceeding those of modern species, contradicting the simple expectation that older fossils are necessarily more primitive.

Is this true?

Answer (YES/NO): YES